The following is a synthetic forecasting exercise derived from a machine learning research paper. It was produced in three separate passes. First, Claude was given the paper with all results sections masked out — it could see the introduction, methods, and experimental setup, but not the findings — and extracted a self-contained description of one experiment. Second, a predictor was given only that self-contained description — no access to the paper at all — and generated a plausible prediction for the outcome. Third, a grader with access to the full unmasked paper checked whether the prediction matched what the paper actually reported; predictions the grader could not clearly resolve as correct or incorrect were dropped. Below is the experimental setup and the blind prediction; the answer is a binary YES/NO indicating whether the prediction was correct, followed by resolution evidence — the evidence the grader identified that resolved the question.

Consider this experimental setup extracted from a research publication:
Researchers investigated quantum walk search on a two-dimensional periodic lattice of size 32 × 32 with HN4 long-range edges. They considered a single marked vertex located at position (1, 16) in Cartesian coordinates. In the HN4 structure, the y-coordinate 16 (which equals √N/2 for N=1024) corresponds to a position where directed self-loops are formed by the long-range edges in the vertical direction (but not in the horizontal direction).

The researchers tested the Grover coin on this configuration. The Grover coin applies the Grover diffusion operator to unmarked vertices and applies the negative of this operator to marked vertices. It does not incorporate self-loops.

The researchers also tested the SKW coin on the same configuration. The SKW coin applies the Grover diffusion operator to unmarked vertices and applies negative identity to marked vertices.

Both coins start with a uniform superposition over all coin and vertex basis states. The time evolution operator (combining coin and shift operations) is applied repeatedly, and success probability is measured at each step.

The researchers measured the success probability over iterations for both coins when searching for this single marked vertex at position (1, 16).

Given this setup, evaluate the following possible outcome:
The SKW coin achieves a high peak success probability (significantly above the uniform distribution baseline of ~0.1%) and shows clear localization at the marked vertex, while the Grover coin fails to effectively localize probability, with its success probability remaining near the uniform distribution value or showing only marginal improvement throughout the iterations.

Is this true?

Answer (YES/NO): NO